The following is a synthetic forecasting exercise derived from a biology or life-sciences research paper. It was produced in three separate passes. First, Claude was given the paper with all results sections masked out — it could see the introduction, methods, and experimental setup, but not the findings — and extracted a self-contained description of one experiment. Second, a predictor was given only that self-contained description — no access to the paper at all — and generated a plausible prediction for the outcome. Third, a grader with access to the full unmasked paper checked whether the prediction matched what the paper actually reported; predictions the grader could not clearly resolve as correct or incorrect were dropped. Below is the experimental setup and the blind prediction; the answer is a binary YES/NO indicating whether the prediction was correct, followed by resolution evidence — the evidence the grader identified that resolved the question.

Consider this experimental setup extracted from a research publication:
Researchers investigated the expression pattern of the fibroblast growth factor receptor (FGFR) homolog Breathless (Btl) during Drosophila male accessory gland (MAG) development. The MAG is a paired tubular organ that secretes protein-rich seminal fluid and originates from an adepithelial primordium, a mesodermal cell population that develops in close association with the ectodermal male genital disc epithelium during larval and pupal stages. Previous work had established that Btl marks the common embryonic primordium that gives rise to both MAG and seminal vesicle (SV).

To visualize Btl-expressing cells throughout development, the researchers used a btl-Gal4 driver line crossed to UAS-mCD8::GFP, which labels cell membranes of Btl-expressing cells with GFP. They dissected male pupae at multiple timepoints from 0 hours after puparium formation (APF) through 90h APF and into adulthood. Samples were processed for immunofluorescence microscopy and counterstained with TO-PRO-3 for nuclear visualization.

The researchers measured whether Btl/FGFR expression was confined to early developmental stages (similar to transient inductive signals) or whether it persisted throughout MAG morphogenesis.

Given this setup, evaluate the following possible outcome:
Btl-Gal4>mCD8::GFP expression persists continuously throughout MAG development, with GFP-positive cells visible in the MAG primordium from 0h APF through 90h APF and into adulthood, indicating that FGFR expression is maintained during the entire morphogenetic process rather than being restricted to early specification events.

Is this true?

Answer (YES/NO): NO